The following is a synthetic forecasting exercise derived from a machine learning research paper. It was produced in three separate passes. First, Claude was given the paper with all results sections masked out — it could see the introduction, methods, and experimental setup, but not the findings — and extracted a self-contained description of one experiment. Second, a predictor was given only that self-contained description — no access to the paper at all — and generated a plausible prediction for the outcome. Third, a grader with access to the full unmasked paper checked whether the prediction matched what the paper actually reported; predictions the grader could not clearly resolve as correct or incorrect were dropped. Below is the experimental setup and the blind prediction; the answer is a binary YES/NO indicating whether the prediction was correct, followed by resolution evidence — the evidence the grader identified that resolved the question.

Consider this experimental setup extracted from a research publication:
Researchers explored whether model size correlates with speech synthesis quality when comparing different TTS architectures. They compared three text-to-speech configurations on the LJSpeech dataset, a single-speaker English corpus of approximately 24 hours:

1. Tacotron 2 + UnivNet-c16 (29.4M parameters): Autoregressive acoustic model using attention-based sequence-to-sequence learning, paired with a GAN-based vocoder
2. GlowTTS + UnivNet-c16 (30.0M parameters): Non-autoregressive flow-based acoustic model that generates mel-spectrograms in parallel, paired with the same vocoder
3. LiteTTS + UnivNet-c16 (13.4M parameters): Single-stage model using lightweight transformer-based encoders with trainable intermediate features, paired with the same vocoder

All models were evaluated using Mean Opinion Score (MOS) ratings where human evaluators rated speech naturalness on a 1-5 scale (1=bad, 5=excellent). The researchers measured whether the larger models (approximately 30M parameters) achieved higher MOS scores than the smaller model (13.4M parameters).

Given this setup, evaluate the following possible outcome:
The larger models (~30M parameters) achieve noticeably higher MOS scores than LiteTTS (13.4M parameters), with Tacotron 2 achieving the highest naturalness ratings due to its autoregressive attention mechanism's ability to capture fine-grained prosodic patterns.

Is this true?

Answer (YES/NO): NO